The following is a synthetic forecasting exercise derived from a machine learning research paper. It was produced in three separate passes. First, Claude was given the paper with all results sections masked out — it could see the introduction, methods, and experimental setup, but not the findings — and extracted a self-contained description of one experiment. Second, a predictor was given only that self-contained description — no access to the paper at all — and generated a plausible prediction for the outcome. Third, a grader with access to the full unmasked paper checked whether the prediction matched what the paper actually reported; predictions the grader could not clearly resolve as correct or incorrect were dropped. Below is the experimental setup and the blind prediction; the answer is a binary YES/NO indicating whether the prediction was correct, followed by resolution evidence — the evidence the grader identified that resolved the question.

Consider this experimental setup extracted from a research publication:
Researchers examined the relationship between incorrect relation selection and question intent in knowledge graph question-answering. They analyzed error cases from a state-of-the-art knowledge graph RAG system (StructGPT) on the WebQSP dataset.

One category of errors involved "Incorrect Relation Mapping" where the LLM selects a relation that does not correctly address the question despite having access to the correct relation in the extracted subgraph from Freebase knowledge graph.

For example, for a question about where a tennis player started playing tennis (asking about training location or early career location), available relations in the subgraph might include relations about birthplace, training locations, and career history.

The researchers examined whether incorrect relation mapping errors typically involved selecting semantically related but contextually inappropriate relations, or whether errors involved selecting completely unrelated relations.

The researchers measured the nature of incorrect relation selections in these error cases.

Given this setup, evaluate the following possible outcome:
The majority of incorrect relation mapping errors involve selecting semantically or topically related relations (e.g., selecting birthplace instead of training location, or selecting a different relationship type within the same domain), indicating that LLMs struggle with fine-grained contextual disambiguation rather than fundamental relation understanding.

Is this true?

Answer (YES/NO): YES